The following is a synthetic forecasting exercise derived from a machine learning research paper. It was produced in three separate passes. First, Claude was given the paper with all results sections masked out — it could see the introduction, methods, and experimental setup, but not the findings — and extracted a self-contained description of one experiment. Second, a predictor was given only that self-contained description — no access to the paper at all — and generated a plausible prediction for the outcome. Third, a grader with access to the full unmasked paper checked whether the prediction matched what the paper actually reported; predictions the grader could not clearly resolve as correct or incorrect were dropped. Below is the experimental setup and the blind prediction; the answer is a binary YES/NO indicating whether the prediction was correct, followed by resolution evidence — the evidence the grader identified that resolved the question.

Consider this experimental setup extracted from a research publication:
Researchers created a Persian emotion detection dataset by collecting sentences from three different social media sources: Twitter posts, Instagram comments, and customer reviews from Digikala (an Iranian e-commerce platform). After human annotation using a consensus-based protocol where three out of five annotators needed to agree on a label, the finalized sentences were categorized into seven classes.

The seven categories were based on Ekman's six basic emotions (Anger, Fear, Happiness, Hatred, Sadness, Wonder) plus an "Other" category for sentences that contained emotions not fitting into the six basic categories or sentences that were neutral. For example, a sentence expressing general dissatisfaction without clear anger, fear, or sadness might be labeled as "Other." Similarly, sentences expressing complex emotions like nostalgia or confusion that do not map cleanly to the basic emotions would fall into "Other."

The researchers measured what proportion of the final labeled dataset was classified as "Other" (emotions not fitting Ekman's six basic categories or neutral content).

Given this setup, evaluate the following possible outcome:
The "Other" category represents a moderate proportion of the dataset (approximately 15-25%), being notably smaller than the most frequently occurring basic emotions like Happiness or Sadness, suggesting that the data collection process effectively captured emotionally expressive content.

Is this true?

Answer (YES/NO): NO